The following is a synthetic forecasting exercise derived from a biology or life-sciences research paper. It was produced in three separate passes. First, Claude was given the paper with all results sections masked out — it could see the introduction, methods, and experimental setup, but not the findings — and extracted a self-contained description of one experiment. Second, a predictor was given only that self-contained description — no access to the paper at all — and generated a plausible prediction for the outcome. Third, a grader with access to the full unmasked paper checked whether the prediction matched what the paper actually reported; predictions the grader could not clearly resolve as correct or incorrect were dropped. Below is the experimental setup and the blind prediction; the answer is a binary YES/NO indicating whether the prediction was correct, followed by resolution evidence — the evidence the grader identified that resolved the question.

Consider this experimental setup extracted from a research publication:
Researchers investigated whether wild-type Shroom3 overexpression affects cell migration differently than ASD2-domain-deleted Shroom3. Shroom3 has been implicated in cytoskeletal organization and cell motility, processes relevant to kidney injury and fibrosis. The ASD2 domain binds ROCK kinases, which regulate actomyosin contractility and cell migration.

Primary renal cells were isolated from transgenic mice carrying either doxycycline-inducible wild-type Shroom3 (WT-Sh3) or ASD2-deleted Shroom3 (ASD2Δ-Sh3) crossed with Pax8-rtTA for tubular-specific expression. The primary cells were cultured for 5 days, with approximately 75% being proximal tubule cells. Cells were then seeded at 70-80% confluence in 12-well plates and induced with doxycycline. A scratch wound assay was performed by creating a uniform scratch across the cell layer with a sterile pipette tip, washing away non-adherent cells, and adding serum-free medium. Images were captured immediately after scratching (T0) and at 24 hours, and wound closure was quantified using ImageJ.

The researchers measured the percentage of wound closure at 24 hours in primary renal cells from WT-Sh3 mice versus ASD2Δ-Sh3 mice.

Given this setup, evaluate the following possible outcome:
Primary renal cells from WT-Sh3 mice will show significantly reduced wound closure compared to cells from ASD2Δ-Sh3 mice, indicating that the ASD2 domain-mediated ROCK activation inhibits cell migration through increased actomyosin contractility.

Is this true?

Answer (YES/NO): NO